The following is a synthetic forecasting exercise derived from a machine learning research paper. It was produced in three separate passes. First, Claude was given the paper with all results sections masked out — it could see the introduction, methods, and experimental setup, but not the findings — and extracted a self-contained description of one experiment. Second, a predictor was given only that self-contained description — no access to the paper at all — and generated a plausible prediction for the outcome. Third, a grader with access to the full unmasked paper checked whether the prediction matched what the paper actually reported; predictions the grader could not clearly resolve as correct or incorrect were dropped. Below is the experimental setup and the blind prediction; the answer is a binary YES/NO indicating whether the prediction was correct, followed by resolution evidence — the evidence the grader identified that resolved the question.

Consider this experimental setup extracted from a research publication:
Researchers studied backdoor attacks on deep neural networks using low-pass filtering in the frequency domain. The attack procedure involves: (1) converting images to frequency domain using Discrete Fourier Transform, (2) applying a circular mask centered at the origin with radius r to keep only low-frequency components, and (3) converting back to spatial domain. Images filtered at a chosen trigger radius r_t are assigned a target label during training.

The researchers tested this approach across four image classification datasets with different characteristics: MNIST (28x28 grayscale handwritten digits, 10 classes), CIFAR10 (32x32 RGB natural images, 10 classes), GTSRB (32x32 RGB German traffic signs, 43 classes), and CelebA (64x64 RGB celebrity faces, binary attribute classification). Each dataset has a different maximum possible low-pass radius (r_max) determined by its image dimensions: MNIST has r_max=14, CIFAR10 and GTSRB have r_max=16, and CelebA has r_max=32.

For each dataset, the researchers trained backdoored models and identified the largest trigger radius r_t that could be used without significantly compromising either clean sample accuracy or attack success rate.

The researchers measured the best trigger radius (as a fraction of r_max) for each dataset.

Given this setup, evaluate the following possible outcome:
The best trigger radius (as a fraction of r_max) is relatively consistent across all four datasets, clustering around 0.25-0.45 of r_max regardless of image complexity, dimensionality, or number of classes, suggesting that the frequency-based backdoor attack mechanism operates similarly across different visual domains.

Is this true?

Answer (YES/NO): NO